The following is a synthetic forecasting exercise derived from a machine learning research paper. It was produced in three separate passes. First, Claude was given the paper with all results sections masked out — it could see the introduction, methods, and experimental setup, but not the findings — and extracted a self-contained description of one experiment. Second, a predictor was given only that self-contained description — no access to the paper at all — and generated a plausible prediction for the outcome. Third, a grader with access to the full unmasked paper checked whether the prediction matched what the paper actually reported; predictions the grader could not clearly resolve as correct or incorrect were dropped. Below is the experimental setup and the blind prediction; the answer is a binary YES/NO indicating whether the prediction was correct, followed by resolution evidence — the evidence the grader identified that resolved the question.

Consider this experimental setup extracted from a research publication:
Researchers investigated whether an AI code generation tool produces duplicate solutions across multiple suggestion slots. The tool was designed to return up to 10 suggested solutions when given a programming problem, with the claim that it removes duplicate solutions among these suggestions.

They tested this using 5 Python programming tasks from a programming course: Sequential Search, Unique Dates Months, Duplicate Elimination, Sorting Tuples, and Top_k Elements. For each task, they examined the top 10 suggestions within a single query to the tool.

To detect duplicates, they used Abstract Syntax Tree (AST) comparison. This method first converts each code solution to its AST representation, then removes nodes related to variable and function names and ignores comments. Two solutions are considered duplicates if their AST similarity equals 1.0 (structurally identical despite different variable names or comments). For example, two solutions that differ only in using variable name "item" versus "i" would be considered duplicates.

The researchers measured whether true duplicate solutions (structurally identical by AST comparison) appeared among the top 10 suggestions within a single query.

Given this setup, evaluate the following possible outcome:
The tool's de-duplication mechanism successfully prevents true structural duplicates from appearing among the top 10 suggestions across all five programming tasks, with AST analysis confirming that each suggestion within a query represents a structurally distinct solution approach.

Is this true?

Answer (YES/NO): NO